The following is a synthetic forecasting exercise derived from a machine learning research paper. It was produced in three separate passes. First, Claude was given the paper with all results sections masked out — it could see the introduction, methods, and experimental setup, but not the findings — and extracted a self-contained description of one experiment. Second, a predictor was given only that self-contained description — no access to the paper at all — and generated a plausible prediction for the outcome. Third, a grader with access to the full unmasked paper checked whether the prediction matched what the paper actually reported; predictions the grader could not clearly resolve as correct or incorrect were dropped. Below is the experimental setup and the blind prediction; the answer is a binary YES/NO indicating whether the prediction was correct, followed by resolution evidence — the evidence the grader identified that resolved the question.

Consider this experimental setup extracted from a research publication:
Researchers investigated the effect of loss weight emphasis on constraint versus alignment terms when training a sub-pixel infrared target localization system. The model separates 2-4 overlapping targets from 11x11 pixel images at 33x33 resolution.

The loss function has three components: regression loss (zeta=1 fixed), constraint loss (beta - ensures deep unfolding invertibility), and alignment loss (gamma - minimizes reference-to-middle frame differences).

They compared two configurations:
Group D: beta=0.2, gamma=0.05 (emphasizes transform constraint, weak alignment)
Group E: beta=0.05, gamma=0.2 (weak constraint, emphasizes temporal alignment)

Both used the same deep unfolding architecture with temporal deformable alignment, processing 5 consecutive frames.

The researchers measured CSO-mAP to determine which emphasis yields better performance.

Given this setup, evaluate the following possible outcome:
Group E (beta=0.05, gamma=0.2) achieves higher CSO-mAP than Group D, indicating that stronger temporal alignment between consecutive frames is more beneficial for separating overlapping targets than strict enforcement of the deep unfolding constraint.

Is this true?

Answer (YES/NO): YES